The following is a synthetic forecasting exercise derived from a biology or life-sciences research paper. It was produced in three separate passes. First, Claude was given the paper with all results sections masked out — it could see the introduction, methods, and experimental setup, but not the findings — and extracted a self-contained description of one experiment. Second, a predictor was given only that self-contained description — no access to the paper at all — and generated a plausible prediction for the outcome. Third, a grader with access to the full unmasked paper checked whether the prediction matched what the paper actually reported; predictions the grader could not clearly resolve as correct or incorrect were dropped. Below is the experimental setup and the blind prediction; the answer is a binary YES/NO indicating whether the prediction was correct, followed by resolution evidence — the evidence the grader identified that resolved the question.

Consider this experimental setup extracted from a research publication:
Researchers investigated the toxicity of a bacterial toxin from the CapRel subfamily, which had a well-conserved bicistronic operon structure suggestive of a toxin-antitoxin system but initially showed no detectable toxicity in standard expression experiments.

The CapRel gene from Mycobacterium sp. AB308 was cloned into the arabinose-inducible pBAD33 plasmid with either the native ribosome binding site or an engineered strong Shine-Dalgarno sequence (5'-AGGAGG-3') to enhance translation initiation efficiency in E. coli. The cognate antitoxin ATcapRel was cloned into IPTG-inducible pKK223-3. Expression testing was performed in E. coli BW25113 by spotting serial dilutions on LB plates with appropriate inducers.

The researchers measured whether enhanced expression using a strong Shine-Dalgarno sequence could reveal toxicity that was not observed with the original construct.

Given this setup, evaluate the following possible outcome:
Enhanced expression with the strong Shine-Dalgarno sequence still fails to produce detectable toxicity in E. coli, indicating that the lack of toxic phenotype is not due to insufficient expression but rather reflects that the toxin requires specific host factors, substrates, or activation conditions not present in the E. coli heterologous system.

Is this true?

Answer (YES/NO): NO